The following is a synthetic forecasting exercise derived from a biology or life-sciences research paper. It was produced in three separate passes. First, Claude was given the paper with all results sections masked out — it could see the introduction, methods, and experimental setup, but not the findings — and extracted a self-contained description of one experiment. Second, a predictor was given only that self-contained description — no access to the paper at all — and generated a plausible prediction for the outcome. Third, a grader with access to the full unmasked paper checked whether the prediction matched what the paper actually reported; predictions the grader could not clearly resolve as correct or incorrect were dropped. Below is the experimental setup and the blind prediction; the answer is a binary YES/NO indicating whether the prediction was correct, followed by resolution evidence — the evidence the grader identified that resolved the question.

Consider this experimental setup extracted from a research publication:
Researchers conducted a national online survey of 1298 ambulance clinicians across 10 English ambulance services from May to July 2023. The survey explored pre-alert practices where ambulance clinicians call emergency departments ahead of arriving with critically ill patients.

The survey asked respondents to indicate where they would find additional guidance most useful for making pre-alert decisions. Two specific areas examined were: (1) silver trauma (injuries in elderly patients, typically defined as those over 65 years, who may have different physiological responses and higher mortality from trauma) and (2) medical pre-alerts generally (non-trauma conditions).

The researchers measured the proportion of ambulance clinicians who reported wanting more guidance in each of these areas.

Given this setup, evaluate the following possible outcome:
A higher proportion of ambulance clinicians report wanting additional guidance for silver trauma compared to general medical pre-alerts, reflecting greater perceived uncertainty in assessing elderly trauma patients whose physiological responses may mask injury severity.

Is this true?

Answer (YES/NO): YES